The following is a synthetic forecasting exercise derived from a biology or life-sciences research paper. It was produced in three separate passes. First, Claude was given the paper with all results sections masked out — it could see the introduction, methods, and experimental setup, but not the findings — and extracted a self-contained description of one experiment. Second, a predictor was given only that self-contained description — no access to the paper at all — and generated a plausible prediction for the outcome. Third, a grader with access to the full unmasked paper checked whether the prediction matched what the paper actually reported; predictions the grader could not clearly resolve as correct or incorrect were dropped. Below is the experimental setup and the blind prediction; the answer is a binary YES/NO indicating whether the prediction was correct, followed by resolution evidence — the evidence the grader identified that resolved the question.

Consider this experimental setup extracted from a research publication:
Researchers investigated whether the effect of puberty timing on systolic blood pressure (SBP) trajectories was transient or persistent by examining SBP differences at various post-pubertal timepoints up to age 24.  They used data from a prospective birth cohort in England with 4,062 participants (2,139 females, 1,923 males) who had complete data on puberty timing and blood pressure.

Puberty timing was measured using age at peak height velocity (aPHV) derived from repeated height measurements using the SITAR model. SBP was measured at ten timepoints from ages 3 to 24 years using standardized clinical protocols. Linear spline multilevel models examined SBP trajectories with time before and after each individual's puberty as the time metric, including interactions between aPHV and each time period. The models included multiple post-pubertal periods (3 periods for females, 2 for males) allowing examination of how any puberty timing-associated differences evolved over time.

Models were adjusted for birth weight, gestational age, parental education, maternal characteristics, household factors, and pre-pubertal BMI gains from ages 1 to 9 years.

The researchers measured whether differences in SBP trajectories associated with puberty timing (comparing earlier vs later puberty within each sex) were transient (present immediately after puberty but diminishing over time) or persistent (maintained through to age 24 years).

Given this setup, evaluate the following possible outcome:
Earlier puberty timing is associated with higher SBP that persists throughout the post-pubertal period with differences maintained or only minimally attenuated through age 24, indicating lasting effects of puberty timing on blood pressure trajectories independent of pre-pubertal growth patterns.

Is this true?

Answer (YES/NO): NO